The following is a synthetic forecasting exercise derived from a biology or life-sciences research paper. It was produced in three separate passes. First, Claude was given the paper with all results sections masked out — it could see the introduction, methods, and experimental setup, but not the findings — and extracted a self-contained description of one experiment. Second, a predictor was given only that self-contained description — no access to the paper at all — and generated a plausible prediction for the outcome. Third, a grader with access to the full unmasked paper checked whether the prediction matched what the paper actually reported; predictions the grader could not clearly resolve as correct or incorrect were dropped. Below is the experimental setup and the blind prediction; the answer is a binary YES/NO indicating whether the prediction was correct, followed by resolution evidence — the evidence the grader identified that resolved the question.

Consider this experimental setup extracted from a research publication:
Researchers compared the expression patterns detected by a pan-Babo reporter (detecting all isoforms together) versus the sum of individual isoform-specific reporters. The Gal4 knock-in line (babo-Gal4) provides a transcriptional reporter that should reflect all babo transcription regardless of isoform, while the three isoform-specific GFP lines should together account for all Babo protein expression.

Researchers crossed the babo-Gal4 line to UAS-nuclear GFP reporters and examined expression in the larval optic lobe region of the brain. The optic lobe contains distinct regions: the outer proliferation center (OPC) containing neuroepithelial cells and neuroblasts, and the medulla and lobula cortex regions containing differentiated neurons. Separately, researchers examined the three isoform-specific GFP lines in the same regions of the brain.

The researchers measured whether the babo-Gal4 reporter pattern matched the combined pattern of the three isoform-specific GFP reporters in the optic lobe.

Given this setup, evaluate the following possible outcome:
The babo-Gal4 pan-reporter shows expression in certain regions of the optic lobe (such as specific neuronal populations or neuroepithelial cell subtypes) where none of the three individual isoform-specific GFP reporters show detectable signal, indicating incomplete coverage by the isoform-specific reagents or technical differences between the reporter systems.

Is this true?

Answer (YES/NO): NO